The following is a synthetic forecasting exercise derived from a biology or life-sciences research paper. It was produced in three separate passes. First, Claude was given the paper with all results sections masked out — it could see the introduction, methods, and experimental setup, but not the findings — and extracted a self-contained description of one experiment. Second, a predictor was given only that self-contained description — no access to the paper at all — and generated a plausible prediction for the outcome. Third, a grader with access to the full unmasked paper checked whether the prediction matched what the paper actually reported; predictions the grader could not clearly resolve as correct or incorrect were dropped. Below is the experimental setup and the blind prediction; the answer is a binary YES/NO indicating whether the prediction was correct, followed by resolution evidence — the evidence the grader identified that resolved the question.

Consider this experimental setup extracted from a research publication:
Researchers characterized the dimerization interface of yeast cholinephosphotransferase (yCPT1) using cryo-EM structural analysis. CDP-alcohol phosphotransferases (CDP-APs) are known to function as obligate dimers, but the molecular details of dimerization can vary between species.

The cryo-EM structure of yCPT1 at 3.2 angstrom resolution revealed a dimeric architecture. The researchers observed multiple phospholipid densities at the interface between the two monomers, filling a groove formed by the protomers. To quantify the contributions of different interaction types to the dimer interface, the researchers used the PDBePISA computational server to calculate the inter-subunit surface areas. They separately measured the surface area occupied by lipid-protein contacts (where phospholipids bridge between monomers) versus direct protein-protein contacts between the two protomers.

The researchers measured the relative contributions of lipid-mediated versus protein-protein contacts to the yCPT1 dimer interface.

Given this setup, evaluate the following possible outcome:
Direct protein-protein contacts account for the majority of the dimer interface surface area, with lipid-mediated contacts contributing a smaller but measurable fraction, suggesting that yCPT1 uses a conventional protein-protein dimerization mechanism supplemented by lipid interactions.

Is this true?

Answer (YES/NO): NO